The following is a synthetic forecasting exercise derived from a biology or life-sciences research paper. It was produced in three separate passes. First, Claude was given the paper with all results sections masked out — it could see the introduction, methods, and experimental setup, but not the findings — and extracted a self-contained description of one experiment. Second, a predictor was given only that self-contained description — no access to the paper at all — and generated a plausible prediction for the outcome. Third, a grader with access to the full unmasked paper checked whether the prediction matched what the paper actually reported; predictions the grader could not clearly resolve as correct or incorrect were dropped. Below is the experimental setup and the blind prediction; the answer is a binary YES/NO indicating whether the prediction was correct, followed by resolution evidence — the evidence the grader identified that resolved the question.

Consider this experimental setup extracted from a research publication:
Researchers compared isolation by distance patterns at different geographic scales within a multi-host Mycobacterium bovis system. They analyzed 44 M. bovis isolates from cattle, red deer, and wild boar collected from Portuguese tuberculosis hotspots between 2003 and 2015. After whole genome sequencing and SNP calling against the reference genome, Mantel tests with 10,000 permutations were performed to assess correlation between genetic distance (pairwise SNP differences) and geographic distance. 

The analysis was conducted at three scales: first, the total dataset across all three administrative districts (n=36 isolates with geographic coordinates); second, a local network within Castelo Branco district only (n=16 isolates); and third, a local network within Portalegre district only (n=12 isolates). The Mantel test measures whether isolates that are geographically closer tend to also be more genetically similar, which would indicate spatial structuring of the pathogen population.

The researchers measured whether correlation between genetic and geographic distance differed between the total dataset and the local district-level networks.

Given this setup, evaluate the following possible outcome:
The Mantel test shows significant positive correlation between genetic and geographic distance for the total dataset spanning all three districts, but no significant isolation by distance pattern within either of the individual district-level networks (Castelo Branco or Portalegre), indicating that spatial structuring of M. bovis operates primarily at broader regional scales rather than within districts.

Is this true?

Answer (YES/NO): NO